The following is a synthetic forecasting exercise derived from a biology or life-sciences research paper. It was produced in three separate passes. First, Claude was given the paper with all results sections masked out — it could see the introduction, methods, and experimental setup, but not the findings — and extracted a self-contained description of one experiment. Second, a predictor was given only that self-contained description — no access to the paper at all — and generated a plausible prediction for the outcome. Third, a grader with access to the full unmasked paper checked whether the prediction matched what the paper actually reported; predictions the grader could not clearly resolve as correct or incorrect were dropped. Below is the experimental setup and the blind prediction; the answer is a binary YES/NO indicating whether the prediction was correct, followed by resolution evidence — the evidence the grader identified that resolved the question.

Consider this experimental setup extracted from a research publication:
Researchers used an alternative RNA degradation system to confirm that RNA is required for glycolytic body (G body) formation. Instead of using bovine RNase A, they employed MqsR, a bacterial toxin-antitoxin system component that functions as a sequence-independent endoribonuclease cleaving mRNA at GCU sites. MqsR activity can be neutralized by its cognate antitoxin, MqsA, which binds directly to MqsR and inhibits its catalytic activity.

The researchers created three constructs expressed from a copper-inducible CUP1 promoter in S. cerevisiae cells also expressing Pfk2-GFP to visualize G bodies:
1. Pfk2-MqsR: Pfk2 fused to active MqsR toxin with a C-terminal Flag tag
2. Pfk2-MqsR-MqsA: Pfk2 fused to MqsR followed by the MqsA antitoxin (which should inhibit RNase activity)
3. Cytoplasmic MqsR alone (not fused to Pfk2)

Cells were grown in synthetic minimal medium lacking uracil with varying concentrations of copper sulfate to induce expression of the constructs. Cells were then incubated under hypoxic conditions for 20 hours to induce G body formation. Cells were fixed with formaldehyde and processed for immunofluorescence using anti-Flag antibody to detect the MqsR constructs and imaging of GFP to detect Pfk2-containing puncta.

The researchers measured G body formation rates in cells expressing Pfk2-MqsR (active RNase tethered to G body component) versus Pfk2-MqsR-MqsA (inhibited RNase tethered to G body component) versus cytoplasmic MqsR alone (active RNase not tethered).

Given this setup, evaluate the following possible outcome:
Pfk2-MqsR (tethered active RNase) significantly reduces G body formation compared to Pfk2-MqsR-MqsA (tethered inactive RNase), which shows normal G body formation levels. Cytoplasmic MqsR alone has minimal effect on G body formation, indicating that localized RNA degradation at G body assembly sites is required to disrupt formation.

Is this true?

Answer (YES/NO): YES